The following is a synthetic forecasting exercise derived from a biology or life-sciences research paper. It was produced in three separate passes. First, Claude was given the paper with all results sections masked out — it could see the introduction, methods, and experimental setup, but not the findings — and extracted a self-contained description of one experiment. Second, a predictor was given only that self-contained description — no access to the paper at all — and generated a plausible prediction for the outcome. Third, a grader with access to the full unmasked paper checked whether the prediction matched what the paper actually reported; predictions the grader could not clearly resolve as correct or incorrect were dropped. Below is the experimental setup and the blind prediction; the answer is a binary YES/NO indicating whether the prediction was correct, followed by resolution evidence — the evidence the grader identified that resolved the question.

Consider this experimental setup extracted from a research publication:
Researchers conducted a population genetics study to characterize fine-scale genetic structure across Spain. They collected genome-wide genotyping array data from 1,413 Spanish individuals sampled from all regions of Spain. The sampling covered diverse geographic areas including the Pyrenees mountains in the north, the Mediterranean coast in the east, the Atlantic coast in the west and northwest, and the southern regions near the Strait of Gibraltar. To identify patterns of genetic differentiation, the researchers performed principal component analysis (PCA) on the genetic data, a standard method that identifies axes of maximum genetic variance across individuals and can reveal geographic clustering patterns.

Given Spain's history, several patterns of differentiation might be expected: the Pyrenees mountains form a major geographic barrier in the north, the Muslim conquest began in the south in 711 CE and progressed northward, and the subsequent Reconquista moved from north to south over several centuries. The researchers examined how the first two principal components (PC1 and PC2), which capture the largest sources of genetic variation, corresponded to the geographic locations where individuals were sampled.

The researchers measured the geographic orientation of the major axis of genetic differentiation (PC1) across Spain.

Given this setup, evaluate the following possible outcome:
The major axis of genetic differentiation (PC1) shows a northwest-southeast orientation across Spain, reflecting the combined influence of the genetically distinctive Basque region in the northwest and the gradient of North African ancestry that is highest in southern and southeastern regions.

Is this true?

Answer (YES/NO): NO